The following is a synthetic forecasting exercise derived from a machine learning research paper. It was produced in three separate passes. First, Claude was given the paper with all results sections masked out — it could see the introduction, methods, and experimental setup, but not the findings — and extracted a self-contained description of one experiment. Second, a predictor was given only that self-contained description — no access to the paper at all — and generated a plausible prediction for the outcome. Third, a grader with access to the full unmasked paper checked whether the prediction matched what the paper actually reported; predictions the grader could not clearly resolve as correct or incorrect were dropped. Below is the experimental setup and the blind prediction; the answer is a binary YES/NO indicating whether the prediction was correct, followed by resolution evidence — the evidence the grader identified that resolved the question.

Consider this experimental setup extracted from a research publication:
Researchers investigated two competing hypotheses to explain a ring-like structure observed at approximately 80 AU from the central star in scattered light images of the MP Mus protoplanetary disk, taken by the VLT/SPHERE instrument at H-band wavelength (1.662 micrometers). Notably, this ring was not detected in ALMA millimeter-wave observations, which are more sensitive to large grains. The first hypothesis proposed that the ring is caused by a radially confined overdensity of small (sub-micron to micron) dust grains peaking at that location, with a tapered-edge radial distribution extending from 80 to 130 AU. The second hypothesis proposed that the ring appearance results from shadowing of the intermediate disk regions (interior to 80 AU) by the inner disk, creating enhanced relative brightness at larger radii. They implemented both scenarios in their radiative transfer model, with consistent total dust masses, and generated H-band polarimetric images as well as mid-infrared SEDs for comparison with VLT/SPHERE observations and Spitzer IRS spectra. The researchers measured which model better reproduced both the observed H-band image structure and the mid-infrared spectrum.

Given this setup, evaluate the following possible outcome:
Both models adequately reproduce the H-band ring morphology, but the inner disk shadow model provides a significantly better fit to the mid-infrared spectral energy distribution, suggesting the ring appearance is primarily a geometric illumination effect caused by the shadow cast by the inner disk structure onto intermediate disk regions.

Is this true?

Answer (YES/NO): NO